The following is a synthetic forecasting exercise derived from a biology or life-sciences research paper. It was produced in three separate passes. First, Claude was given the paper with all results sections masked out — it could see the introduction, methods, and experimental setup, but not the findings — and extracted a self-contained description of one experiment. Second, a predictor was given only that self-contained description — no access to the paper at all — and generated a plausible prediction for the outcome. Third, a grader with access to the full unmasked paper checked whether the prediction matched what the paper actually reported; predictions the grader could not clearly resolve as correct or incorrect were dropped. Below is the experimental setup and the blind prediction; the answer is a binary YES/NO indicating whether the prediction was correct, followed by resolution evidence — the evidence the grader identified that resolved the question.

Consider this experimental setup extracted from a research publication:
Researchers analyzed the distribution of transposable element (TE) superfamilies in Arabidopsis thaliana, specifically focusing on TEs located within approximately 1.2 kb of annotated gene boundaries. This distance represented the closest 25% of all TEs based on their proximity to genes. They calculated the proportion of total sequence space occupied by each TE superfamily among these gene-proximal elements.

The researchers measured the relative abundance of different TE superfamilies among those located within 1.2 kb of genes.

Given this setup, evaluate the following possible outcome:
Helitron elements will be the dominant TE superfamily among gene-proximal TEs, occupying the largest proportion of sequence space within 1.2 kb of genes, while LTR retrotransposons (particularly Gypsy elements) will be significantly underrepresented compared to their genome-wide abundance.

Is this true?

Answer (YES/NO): YES